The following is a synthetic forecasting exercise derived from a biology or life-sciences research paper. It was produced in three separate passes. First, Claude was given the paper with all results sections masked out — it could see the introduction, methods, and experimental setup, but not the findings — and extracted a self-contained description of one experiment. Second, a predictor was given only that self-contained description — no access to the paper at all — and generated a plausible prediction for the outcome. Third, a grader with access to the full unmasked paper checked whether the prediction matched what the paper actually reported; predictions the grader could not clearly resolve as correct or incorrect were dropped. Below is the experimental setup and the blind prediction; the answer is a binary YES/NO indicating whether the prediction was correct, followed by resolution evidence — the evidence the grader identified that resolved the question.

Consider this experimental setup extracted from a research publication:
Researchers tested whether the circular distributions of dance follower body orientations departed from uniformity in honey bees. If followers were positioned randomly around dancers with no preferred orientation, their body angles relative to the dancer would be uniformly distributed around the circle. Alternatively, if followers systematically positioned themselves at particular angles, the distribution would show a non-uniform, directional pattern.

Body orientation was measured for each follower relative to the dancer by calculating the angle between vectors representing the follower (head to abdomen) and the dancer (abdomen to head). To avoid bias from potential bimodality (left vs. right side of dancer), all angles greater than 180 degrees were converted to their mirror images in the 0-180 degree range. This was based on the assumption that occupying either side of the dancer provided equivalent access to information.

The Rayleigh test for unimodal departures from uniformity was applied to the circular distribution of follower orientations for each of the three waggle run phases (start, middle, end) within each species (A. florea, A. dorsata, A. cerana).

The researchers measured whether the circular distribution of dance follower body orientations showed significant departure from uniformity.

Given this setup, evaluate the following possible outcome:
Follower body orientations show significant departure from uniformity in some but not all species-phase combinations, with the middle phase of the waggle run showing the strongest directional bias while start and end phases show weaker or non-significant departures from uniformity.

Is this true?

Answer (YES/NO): NO